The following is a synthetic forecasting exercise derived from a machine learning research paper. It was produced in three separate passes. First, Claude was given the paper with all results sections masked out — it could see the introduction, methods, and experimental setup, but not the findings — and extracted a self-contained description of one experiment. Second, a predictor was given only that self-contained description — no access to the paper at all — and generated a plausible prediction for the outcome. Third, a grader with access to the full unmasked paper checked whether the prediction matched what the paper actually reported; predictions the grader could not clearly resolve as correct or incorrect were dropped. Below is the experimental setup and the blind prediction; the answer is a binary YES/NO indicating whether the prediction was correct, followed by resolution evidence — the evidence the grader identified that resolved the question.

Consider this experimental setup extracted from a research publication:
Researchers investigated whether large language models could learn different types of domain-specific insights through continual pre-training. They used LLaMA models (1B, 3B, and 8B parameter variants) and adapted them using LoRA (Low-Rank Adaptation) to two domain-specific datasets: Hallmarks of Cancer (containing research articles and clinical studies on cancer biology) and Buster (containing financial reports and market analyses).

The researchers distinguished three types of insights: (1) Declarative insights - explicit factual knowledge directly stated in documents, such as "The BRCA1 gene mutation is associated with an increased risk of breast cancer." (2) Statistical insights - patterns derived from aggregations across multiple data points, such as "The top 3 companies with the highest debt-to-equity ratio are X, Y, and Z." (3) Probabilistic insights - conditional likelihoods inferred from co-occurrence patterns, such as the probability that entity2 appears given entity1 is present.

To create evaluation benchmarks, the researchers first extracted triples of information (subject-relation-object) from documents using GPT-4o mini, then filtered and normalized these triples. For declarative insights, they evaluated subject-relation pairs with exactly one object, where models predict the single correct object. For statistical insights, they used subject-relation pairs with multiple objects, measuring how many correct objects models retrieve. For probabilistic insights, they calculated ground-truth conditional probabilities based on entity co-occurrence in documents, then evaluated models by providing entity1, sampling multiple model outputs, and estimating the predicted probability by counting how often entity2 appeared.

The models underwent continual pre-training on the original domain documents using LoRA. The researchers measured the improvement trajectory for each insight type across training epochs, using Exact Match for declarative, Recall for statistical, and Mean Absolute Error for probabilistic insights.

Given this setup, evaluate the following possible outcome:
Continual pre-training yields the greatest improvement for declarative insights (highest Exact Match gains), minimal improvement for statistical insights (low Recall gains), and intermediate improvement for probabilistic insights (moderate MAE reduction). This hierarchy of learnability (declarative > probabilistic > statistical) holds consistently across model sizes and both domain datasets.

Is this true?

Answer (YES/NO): NO